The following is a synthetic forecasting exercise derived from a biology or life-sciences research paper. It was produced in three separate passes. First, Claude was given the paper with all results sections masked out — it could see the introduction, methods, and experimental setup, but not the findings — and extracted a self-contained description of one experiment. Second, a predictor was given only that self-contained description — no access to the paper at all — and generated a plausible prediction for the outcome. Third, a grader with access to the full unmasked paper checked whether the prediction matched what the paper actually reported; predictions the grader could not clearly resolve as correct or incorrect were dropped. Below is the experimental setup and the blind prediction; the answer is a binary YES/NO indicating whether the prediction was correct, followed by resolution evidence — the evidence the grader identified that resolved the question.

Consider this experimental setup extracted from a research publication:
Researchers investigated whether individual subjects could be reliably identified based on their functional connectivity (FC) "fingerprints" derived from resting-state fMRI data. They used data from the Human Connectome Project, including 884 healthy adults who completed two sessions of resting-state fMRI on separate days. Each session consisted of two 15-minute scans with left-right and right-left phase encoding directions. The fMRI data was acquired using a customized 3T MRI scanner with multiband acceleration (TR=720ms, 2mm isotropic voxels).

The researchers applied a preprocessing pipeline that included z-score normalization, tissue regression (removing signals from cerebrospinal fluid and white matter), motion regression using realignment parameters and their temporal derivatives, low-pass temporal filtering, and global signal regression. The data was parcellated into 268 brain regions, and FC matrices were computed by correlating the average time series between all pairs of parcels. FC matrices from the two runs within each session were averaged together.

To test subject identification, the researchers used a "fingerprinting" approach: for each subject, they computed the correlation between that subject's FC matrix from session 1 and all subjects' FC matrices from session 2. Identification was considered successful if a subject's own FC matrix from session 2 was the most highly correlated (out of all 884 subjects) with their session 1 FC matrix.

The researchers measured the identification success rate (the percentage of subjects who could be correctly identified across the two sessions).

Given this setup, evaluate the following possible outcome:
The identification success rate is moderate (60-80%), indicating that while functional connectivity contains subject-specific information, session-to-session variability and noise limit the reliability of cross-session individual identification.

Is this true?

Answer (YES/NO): NO